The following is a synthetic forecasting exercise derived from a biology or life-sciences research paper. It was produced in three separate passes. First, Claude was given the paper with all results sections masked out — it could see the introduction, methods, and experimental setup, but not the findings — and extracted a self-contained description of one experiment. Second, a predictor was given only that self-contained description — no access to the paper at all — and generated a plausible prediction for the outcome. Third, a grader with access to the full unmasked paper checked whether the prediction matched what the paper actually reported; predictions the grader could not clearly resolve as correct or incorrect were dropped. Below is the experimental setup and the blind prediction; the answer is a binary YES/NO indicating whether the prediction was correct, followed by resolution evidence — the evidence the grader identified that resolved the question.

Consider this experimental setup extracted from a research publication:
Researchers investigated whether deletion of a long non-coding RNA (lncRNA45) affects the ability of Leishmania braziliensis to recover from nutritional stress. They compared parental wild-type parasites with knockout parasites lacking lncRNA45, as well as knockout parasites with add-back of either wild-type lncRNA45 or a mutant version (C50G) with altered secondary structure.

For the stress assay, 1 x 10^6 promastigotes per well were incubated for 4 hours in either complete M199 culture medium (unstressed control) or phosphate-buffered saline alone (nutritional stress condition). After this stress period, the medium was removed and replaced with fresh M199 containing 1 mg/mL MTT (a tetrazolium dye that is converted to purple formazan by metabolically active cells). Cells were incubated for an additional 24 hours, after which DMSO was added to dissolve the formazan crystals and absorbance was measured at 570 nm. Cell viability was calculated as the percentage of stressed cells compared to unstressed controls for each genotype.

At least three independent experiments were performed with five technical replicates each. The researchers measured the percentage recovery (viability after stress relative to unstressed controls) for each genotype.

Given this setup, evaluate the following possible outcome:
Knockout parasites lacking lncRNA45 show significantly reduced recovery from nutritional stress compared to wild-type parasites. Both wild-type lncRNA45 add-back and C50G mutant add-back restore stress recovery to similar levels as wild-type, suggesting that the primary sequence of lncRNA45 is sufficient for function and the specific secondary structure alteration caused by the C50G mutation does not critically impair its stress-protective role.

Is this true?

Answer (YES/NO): NO